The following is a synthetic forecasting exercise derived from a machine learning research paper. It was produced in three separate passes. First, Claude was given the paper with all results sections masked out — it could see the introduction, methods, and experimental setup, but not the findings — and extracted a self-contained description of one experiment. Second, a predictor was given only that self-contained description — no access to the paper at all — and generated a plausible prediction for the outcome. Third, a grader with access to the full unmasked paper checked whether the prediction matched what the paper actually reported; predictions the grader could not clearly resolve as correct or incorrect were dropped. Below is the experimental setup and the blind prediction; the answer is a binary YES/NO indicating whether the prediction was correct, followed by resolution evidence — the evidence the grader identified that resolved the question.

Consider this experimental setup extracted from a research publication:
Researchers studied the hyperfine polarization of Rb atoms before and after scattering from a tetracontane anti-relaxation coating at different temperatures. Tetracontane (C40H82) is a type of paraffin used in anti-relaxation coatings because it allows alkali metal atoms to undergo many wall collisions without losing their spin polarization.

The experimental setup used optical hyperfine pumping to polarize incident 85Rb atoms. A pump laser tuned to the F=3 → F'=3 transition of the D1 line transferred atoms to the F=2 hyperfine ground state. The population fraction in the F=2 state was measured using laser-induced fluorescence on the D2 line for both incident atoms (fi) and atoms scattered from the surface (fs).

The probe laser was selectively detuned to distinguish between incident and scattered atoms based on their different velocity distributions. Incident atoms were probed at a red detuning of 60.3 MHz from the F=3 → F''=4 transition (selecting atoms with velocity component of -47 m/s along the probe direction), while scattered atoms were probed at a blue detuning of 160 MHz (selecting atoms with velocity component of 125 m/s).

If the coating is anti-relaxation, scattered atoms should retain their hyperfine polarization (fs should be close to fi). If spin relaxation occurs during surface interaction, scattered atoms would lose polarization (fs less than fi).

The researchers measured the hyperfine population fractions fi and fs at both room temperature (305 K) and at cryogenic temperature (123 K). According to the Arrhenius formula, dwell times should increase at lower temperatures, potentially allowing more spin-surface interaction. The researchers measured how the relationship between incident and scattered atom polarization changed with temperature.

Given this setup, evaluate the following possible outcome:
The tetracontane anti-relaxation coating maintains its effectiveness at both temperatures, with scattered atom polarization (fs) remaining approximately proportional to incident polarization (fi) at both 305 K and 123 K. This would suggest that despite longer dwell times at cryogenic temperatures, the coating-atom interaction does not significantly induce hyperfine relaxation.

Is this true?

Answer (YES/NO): YES